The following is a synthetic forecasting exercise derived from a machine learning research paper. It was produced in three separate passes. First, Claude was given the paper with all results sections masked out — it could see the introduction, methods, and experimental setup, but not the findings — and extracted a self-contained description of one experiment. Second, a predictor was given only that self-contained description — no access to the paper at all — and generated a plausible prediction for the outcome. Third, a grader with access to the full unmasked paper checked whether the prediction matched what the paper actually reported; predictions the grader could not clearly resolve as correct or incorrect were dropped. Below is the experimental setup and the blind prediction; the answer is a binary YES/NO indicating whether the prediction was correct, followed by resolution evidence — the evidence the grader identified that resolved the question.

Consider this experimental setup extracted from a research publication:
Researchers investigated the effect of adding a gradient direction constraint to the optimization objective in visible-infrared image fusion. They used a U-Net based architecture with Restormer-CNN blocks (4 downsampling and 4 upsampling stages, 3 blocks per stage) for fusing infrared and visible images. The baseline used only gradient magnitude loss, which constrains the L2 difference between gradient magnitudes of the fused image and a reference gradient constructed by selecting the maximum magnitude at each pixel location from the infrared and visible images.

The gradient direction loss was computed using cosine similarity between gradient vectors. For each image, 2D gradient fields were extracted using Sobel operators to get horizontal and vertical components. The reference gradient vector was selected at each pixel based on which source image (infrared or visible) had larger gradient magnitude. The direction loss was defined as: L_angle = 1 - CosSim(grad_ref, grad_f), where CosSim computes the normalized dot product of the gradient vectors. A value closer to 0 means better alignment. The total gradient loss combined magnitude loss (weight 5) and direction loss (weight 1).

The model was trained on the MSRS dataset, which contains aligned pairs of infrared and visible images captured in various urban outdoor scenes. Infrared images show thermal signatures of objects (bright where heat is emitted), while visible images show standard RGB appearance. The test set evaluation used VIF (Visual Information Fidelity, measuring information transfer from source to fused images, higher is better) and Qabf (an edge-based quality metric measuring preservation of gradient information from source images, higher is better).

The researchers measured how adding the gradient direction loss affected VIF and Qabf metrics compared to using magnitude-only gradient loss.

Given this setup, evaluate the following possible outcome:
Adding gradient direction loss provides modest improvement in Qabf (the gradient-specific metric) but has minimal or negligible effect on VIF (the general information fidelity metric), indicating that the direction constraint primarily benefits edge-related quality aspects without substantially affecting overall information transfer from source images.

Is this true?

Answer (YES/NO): NO